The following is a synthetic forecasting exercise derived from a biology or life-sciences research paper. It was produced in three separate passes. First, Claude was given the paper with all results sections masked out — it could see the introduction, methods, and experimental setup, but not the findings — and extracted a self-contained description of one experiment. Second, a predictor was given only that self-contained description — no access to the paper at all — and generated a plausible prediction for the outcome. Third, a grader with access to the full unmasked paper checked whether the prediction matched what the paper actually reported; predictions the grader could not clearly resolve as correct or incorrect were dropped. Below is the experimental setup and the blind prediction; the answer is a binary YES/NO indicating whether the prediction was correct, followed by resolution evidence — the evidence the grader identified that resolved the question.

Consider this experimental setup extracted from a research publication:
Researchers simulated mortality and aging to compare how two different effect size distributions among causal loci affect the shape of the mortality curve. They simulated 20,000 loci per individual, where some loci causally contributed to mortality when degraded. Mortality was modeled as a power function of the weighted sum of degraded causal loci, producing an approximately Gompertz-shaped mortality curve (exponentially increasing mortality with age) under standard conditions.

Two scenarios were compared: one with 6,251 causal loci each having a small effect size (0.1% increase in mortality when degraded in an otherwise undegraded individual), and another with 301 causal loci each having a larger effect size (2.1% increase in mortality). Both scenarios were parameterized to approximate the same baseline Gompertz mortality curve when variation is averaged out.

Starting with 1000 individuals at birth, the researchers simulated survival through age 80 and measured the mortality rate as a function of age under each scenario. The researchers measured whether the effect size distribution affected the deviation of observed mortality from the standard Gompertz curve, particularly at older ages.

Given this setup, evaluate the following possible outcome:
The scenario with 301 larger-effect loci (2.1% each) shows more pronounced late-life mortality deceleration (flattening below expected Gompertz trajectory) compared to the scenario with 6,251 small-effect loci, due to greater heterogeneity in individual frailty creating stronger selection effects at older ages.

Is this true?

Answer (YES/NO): YES